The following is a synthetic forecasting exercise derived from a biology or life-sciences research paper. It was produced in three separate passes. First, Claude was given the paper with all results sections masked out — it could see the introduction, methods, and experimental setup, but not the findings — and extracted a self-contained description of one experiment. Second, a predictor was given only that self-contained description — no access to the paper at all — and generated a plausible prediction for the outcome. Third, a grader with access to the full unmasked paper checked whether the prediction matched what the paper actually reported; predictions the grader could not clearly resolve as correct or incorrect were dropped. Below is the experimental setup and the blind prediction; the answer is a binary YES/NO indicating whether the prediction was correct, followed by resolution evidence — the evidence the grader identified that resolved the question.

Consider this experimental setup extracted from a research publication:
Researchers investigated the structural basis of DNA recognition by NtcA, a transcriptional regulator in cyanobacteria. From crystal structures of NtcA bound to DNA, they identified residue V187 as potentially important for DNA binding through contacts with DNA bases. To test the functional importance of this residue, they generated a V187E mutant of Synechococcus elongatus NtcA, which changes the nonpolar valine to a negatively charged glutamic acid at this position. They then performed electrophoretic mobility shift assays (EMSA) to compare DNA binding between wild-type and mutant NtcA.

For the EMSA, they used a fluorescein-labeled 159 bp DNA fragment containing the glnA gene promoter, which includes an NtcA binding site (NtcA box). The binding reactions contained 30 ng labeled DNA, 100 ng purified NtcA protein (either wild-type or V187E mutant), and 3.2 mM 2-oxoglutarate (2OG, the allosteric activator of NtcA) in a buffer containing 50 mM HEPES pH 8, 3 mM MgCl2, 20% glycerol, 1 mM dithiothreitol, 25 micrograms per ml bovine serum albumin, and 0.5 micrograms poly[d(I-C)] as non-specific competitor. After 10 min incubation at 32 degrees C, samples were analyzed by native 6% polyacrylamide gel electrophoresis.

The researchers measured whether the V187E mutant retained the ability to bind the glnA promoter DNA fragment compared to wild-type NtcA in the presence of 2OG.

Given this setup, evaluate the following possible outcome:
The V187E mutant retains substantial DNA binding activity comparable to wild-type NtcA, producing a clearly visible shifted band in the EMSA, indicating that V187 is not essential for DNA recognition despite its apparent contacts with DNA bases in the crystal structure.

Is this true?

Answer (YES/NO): NO